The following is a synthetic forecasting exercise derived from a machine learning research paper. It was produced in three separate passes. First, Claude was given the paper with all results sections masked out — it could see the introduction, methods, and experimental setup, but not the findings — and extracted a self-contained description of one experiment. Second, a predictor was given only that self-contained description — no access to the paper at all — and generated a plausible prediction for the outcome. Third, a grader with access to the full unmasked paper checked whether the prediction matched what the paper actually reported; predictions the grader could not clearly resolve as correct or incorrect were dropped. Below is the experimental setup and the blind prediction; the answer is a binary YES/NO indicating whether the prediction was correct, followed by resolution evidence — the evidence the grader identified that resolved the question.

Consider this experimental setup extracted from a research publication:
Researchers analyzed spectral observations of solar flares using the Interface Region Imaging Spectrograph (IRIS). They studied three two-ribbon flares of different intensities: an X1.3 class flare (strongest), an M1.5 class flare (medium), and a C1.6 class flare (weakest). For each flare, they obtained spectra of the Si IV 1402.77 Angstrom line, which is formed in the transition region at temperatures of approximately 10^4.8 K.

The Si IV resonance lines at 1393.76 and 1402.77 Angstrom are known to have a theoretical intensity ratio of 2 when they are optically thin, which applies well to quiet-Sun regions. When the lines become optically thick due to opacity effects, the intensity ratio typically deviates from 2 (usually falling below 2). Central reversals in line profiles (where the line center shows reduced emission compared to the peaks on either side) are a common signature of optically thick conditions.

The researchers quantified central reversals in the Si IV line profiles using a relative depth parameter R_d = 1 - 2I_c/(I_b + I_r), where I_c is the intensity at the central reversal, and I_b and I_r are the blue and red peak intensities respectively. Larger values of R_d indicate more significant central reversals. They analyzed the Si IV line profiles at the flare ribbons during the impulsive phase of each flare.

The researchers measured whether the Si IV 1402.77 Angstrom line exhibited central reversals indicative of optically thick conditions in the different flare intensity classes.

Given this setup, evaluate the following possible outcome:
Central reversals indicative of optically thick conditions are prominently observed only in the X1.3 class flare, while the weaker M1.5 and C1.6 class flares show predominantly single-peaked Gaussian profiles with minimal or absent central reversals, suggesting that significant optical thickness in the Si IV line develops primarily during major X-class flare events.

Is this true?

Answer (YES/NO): YES